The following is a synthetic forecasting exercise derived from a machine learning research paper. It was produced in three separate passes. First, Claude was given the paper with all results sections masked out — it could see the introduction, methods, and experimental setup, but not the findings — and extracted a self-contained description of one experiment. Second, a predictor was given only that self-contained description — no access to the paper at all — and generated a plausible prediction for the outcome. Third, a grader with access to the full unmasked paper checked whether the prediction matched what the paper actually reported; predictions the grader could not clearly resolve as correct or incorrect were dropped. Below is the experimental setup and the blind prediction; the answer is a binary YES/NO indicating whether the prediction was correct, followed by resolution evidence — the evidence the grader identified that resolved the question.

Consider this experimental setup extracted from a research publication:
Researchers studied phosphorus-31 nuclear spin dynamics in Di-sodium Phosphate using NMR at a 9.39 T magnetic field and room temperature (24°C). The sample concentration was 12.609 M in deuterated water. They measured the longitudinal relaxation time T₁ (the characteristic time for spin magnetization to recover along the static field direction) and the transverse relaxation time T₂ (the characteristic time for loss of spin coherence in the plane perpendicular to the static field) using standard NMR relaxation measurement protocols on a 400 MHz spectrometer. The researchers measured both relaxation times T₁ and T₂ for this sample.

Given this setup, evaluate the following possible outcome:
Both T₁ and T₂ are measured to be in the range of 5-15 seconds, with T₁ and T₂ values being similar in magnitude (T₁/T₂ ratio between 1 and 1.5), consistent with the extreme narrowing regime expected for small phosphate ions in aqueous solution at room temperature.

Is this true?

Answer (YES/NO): NO